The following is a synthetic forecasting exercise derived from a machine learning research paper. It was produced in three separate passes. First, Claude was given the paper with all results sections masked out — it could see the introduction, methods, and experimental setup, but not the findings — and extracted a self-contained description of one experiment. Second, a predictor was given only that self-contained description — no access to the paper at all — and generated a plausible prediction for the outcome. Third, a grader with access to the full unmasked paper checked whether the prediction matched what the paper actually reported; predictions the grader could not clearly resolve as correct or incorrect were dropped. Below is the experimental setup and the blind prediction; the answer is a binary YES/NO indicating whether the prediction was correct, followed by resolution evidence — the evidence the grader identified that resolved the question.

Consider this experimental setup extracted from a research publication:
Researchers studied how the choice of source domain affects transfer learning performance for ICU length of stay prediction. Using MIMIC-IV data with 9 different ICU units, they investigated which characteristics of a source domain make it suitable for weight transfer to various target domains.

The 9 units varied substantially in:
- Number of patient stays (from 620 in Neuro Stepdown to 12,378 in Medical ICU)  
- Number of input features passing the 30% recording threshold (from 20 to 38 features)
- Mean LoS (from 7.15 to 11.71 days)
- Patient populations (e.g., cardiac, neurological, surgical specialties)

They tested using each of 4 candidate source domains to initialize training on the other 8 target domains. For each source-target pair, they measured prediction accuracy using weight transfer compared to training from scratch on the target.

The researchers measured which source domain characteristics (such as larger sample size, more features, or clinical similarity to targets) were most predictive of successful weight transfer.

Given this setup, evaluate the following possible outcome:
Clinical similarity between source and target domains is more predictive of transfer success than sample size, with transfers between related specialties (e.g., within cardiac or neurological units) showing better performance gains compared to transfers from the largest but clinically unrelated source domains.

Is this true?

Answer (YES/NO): NO